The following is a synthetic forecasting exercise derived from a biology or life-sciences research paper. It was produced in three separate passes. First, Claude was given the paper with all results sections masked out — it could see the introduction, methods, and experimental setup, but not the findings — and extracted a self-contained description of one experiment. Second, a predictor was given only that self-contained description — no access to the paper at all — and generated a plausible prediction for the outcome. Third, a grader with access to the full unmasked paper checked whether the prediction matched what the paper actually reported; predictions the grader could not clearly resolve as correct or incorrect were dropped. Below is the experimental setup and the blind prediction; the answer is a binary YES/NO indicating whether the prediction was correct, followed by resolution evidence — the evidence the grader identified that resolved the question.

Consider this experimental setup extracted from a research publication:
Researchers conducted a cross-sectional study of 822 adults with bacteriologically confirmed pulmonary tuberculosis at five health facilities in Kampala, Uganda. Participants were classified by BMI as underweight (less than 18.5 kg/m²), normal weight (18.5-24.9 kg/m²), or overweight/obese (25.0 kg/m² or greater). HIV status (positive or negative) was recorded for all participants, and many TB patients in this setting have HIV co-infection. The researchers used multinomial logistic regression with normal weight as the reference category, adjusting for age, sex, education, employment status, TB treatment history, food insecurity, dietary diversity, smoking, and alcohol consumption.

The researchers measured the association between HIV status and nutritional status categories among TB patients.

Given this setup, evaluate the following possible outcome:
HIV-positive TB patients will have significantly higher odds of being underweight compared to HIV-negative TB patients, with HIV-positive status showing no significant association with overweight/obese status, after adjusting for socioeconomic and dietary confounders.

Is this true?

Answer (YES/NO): NO